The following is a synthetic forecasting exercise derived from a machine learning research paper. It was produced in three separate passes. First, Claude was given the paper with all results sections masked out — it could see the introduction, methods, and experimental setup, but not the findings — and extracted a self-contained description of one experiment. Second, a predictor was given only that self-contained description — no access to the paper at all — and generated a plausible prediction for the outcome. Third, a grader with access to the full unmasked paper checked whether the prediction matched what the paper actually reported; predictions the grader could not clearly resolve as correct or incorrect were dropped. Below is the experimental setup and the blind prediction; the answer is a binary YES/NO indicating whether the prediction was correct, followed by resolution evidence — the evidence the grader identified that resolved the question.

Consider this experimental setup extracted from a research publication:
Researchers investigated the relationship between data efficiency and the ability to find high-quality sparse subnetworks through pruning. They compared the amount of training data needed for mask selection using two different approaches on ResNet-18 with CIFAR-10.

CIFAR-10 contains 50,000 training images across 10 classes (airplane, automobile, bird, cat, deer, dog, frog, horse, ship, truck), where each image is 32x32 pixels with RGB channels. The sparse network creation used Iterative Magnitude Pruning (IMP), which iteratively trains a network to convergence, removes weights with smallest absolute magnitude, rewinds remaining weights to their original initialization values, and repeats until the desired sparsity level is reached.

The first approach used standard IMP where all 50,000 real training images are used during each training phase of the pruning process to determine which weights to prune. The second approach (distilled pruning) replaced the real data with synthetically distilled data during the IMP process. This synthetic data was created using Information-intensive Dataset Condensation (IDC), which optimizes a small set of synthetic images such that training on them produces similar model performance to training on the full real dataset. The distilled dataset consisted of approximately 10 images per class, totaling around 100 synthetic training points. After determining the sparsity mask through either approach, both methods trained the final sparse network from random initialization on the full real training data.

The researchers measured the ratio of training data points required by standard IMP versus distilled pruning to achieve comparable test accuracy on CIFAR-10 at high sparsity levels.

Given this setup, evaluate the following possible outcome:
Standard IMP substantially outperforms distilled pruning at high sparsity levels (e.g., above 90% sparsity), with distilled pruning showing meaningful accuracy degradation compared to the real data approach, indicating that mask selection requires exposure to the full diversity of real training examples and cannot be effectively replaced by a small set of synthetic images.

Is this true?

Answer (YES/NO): NO